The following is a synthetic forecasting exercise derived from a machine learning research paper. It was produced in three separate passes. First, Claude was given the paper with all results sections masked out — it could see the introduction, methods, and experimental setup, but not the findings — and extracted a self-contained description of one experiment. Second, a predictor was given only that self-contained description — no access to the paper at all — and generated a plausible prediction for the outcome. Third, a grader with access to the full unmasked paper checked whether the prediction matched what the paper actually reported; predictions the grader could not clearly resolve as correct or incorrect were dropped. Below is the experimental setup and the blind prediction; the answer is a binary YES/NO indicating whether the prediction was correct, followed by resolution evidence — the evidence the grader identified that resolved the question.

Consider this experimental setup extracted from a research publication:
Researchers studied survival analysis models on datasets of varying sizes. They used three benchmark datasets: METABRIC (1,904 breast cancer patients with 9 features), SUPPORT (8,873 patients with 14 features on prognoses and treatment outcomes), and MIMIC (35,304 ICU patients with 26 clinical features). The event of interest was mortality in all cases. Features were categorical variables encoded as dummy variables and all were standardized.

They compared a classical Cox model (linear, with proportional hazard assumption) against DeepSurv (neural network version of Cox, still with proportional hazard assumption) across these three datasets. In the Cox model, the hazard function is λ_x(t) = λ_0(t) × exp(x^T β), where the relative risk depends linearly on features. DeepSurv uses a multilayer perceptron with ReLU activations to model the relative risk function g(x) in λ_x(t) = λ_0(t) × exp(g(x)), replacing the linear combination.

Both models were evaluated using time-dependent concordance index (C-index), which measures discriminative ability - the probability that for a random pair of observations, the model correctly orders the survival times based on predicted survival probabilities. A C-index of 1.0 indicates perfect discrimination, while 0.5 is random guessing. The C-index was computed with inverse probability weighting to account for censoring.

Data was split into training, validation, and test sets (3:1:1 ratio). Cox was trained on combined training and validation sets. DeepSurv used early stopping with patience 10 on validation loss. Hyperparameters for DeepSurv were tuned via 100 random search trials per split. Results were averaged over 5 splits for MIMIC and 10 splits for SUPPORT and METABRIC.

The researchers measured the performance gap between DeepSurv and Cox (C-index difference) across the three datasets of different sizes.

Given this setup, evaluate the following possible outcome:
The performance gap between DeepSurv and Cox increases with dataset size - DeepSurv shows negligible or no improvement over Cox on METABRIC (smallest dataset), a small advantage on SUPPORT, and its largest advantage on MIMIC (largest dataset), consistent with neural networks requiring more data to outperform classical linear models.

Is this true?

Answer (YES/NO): NO